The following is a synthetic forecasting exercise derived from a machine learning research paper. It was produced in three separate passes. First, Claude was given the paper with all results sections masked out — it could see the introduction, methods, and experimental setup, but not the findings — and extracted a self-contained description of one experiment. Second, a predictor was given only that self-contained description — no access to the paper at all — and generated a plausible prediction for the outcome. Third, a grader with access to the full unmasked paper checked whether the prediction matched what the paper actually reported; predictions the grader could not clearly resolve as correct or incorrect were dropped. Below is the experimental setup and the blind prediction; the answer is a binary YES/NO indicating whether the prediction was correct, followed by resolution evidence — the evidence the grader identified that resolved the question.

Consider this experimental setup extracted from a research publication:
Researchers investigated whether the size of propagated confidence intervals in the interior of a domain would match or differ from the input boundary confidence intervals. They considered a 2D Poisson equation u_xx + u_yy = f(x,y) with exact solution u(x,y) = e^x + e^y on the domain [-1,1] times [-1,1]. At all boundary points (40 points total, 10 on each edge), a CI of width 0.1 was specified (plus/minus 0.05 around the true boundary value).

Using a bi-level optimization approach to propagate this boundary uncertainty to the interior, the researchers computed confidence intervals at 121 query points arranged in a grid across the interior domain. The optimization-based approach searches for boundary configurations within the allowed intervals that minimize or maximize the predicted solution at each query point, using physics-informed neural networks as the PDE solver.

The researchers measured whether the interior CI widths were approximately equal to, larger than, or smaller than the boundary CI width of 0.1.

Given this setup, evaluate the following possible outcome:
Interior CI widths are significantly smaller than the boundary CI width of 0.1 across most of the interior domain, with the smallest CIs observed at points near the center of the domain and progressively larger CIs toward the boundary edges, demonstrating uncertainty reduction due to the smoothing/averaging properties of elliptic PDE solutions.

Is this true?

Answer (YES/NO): NO